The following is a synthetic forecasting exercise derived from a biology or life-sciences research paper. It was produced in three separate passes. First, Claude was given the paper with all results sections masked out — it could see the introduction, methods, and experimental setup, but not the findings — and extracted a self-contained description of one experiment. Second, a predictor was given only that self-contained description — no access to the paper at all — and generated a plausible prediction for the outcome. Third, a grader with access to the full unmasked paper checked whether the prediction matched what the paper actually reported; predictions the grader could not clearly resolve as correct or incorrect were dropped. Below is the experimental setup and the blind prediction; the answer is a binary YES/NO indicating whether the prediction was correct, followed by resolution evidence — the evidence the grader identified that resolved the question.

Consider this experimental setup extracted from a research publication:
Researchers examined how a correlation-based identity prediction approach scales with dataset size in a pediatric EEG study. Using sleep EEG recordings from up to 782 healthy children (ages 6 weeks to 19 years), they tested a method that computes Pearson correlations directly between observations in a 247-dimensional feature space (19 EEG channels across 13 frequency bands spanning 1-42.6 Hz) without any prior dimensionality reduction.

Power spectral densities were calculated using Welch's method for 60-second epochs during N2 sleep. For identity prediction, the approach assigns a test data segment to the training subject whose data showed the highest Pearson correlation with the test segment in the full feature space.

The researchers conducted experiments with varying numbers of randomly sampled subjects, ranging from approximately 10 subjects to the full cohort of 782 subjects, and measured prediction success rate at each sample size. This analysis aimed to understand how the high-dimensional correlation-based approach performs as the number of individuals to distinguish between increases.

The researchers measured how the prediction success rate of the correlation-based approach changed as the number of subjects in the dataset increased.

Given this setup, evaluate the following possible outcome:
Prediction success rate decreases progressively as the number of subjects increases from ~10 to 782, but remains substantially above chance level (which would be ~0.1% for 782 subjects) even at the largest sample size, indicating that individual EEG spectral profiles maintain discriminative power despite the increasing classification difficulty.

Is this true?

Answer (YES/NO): YES